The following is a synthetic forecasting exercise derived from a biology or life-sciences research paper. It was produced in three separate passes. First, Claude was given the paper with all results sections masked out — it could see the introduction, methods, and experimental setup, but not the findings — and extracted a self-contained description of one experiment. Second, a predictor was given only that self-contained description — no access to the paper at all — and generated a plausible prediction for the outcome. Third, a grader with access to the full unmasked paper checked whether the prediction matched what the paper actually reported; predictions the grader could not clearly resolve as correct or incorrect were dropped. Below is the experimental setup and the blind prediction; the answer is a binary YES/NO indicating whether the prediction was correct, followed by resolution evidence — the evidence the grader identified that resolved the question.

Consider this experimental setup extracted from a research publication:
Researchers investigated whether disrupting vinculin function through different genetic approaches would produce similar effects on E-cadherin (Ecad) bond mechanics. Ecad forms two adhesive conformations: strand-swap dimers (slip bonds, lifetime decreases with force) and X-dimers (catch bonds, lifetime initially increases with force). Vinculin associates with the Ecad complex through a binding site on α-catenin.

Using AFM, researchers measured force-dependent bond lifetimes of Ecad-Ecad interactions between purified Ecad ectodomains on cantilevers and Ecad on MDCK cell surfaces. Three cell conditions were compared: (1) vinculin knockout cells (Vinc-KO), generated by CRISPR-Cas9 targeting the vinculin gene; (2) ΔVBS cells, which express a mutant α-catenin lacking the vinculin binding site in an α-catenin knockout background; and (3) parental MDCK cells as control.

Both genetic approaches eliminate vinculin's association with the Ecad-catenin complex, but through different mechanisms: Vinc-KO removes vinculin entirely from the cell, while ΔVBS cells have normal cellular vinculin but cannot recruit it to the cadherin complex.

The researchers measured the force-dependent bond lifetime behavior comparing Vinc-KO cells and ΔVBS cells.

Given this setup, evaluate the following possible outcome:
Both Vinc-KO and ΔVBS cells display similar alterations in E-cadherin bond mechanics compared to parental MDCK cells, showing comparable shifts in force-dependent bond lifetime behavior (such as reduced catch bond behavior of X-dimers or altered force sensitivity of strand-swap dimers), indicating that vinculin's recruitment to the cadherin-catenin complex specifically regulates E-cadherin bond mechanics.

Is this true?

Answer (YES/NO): NO